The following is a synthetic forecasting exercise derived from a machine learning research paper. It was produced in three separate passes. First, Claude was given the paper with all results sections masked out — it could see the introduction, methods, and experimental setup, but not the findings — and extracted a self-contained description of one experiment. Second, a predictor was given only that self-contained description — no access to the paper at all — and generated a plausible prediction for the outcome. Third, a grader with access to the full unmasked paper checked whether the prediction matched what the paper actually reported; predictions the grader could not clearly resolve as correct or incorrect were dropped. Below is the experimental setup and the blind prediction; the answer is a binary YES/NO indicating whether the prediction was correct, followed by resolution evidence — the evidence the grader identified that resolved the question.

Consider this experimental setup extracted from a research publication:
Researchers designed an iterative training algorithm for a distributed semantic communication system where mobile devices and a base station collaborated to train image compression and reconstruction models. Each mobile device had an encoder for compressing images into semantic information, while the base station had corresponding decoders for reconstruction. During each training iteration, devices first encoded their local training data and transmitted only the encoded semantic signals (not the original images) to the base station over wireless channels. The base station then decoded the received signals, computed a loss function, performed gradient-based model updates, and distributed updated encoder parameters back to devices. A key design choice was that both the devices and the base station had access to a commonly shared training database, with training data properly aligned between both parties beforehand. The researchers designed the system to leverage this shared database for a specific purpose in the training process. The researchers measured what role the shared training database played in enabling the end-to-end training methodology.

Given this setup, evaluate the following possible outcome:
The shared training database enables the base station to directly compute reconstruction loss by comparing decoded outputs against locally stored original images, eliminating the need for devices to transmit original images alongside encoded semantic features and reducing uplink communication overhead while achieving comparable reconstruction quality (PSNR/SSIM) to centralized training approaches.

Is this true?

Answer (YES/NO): NO